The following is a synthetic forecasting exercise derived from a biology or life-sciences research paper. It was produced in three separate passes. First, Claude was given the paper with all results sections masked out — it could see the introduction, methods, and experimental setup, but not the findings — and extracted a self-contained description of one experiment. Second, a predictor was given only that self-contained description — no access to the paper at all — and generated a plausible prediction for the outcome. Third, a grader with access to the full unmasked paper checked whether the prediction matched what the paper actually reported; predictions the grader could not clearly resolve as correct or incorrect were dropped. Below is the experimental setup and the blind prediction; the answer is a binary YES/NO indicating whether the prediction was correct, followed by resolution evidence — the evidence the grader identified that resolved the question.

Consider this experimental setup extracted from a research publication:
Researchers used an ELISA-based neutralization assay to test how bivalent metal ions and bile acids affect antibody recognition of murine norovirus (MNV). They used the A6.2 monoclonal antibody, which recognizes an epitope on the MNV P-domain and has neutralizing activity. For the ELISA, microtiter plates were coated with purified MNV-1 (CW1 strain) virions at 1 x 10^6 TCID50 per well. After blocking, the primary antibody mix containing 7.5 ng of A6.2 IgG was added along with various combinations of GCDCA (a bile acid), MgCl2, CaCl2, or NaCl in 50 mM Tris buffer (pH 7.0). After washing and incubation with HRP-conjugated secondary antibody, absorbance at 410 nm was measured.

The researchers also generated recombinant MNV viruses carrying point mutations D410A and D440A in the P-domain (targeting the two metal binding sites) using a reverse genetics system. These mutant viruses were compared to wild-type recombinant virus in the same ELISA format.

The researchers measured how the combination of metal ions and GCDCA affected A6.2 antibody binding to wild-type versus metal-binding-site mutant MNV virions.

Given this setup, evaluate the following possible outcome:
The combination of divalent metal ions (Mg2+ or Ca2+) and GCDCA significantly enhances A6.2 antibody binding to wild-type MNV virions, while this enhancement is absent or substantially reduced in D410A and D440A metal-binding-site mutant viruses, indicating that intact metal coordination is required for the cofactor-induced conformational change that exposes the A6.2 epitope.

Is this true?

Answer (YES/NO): NO